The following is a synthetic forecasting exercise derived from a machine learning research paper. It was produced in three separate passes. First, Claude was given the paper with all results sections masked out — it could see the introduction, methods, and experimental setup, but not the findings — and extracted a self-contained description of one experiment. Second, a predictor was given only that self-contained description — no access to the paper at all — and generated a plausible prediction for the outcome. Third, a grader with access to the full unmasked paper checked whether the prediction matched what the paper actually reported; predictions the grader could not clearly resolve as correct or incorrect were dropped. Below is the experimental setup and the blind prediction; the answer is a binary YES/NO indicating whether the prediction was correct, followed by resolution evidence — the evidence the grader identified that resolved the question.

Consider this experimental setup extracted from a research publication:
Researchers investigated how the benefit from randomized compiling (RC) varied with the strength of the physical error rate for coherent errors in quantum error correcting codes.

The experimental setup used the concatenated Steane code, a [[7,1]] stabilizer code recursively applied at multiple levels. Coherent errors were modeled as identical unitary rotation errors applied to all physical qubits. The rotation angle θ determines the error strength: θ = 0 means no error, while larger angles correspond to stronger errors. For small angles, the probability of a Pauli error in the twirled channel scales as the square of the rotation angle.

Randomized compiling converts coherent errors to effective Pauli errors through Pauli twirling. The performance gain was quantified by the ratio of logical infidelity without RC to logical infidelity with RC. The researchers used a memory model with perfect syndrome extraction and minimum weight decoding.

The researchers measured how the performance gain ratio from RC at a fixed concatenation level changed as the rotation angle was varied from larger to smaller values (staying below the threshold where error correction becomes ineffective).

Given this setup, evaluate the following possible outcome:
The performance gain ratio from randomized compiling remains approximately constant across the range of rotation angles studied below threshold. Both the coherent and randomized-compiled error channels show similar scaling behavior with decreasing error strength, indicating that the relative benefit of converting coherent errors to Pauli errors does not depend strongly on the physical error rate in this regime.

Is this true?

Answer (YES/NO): NO